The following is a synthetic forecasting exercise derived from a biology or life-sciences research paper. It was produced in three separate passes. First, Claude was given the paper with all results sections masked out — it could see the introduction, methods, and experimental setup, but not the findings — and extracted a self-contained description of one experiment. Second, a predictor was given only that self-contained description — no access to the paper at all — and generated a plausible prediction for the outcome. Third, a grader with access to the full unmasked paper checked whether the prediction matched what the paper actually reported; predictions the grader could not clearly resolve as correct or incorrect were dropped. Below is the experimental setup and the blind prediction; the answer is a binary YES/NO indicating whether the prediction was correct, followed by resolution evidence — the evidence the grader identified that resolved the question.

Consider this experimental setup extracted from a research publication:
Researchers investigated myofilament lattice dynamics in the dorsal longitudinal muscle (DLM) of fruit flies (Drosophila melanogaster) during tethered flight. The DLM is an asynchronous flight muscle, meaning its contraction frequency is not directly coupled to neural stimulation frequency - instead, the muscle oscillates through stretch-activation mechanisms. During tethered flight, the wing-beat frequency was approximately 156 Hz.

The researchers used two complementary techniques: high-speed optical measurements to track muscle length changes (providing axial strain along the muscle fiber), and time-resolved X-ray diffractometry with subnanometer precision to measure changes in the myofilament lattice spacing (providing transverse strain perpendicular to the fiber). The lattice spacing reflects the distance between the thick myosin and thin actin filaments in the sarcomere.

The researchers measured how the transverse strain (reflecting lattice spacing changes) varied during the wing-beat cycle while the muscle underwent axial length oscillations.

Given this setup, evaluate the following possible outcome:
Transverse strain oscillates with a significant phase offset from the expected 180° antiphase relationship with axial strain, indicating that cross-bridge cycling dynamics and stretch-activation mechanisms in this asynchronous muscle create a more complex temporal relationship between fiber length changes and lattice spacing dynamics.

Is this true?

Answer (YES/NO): NO